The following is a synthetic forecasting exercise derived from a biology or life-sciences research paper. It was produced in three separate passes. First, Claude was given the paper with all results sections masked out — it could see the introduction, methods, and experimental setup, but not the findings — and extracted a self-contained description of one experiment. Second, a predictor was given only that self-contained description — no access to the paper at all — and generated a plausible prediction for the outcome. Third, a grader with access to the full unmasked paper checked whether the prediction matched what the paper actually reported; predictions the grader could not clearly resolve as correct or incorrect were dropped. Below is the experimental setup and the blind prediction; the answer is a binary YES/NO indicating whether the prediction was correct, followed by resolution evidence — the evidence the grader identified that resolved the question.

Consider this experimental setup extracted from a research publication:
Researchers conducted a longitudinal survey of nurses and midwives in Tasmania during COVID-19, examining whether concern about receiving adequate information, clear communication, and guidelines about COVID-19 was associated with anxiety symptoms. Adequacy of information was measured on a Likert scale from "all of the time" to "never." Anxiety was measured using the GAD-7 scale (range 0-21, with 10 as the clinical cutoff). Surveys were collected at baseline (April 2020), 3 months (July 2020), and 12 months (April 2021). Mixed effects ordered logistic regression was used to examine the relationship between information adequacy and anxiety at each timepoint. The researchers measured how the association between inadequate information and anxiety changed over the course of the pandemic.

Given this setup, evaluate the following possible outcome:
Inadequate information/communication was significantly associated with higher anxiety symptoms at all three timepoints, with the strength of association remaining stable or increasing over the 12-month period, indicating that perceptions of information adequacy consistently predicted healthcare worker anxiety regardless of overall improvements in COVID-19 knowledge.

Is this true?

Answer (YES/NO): NO